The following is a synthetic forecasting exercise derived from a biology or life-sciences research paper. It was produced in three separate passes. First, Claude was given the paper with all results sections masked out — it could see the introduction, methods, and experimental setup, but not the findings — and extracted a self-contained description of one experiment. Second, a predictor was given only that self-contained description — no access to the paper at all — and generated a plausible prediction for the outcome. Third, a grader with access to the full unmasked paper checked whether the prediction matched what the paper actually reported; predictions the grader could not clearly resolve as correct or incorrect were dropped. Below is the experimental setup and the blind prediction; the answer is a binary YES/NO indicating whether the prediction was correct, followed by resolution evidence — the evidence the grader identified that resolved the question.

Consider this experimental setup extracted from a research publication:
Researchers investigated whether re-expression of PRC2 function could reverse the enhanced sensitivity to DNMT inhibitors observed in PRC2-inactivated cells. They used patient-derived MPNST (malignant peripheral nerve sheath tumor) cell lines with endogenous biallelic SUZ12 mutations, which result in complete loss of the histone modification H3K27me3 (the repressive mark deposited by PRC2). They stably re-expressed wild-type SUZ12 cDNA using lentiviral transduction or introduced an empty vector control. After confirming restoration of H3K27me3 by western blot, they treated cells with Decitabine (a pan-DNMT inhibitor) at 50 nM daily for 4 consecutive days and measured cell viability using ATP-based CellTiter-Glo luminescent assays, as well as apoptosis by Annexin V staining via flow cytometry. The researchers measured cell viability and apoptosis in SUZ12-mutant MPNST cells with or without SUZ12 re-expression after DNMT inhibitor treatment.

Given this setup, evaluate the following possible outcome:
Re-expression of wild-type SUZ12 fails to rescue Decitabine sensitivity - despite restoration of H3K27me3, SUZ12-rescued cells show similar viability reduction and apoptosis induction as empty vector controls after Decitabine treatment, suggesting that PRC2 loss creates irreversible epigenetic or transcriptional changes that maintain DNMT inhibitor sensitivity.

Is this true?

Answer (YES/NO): NO